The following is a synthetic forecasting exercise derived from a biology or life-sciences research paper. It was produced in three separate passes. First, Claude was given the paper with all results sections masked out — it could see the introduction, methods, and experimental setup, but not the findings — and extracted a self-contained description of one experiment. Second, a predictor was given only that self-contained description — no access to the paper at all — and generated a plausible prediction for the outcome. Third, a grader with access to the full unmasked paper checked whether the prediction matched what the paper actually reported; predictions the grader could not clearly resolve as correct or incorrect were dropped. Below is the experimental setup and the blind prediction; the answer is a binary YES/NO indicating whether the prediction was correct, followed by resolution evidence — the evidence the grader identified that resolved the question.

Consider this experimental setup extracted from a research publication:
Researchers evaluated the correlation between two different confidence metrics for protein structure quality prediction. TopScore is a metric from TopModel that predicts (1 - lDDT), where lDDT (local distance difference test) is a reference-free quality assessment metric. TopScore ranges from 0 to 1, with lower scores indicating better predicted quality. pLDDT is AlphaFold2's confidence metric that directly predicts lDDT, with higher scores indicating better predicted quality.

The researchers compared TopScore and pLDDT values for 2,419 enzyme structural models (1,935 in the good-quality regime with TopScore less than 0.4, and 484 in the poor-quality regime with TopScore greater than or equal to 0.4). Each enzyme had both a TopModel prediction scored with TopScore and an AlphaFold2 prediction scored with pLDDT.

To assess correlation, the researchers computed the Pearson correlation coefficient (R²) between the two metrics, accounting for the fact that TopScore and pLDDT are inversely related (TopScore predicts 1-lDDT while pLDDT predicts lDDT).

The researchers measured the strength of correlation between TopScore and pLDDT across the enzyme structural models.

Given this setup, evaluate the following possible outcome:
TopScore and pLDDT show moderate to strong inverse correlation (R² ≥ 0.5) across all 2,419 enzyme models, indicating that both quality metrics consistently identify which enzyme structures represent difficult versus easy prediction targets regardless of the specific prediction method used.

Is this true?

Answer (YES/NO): YES